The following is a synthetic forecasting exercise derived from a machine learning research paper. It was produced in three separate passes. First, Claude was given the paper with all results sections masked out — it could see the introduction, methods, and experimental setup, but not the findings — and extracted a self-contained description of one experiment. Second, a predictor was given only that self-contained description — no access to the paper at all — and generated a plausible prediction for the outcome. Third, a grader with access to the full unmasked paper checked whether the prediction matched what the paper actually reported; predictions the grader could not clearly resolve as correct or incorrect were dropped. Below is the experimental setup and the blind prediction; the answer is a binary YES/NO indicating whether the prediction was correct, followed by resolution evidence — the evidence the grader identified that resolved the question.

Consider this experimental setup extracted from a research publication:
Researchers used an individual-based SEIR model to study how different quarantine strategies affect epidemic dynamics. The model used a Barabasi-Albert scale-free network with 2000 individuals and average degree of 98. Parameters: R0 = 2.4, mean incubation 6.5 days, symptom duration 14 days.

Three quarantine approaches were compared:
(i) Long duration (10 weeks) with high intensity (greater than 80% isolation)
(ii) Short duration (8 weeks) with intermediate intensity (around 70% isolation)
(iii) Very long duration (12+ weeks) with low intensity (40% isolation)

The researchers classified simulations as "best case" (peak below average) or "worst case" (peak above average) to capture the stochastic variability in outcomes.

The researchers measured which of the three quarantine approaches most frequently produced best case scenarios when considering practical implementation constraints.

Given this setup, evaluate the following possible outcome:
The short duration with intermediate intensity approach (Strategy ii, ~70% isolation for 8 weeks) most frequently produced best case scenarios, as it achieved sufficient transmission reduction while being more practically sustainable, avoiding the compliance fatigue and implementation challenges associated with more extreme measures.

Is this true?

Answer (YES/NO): NO